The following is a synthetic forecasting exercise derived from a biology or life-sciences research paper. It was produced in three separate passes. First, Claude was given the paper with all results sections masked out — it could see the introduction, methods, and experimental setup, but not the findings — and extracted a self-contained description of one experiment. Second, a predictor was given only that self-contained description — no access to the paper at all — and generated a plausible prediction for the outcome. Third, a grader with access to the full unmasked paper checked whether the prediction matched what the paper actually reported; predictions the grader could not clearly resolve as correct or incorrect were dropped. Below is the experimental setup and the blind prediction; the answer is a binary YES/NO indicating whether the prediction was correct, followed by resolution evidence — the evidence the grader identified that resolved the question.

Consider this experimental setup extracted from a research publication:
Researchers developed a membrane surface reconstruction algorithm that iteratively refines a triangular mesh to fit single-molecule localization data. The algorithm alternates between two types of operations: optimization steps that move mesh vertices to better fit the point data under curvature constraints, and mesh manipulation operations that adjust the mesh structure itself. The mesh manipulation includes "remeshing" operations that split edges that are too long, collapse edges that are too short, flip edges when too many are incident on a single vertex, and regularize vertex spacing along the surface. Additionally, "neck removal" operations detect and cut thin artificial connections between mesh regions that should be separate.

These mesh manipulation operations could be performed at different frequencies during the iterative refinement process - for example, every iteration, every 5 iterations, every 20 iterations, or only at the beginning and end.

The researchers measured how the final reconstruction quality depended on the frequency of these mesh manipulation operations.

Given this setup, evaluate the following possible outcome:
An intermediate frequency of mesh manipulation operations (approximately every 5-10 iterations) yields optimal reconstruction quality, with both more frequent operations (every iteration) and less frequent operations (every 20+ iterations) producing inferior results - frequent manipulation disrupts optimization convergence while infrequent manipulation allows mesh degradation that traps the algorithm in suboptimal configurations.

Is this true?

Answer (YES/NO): NO